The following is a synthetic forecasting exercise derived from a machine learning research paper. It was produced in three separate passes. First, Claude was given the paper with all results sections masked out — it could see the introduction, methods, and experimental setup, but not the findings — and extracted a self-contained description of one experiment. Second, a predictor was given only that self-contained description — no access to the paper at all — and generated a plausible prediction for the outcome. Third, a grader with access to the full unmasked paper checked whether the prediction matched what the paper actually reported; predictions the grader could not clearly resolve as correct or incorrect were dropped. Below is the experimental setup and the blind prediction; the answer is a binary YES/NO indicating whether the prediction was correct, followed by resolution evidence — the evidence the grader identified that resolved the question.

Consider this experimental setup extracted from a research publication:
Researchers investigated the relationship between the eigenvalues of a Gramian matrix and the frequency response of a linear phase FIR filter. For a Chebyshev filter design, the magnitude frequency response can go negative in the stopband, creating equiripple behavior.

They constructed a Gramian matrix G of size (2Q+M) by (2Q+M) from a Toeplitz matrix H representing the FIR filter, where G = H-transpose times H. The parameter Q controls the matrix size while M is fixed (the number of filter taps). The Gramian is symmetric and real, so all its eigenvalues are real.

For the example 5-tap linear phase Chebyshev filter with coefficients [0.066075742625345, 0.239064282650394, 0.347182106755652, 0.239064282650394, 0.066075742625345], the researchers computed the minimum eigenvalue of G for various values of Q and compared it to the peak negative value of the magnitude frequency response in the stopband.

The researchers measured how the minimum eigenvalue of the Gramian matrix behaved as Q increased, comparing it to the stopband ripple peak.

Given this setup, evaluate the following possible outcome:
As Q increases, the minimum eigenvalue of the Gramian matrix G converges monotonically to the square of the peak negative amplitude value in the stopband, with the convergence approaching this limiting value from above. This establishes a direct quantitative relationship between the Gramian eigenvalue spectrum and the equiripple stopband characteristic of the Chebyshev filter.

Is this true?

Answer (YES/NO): NO